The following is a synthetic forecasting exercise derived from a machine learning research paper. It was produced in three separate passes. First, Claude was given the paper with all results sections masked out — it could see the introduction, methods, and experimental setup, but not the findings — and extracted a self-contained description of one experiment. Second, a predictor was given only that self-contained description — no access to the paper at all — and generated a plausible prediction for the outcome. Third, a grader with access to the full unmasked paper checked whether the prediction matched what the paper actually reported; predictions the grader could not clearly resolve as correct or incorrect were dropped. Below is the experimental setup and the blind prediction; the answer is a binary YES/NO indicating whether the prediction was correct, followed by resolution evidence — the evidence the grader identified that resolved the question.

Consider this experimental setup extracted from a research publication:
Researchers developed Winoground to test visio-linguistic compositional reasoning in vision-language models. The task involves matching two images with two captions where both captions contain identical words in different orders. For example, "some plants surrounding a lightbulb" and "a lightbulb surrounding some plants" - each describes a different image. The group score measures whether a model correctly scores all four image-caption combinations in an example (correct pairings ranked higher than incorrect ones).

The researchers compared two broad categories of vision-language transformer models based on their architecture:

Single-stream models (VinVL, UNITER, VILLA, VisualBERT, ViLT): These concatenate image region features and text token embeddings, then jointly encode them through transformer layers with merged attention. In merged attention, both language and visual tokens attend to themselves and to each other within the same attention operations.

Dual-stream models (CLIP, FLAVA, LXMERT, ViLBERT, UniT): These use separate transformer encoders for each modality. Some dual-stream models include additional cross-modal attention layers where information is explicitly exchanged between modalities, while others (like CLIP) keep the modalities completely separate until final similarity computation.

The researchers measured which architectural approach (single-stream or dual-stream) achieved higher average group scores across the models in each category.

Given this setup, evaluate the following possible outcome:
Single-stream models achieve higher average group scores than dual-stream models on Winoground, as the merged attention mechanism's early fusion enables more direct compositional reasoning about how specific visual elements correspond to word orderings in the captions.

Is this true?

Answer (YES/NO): NO